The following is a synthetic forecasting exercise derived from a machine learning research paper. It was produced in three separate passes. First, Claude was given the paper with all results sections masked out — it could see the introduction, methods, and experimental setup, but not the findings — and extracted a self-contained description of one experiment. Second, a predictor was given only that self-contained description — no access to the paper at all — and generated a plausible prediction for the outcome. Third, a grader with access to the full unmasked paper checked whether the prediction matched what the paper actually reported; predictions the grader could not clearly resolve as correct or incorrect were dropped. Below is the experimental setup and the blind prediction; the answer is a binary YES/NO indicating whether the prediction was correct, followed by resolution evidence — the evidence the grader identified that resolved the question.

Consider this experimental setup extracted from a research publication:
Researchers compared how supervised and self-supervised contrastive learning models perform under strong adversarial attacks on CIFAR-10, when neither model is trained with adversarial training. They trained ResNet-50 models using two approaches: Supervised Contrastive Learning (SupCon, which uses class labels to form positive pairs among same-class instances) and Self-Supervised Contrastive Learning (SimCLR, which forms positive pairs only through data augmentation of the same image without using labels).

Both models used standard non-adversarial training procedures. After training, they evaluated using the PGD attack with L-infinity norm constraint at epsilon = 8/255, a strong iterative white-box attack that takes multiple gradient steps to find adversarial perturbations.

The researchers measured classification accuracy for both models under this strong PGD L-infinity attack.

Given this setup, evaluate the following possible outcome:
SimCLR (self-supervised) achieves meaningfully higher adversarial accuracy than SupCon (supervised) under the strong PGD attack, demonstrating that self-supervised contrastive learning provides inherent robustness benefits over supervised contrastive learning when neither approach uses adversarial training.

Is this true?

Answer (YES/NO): NO